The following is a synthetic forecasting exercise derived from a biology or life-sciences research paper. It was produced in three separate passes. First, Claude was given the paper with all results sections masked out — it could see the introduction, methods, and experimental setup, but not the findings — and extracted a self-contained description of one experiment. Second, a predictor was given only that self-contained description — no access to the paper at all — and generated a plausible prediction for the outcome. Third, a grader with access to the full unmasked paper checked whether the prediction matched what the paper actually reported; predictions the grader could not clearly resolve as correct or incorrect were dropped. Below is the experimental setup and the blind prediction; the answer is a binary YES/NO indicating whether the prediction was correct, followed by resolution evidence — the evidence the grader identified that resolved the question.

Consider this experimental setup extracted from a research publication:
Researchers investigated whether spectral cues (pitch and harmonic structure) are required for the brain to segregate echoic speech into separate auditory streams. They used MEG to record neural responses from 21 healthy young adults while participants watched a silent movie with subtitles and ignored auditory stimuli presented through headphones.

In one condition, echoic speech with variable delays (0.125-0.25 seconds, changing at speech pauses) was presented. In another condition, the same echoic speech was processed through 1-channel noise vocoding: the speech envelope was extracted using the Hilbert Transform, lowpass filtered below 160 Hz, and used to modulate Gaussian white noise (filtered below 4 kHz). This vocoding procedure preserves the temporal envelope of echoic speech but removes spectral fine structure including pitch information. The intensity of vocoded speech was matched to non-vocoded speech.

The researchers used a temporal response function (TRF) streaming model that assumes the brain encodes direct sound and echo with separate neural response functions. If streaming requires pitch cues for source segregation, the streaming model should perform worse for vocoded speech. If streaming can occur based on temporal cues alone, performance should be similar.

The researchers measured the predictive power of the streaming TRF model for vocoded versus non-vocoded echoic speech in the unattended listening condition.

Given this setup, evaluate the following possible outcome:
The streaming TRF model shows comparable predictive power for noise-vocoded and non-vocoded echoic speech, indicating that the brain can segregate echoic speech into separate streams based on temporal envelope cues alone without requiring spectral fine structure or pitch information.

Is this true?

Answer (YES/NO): NO